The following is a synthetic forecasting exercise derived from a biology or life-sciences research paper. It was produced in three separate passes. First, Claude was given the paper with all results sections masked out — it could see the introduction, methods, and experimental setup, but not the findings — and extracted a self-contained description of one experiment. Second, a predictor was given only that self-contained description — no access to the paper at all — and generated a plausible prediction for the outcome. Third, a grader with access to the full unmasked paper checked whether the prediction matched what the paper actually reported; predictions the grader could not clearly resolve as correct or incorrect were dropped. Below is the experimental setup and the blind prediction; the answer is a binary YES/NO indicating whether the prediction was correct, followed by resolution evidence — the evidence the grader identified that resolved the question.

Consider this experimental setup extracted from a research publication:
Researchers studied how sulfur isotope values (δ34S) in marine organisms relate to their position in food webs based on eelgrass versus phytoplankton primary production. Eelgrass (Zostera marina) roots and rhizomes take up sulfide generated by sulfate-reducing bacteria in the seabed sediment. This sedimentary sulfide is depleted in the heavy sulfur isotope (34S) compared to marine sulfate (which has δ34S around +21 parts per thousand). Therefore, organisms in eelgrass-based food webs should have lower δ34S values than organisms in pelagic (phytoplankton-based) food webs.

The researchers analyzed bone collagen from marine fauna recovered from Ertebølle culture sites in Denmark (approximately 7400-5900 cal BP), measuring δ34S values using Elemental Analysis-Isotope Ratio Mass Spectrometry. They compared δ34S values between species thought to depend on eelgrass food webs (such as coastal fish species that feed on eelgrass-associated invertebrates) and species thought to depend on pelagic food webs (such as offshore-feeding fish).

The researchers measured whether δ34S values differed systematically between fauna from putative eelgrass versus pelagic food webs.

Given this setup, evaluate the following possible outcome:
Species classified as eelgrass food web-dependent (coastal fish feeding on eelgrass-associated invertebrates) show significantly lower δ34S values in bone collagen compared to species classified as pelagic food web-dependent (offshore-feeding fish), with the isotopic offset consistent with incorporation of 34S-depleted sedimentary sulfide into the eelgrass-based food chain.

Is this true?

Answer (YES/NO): YES